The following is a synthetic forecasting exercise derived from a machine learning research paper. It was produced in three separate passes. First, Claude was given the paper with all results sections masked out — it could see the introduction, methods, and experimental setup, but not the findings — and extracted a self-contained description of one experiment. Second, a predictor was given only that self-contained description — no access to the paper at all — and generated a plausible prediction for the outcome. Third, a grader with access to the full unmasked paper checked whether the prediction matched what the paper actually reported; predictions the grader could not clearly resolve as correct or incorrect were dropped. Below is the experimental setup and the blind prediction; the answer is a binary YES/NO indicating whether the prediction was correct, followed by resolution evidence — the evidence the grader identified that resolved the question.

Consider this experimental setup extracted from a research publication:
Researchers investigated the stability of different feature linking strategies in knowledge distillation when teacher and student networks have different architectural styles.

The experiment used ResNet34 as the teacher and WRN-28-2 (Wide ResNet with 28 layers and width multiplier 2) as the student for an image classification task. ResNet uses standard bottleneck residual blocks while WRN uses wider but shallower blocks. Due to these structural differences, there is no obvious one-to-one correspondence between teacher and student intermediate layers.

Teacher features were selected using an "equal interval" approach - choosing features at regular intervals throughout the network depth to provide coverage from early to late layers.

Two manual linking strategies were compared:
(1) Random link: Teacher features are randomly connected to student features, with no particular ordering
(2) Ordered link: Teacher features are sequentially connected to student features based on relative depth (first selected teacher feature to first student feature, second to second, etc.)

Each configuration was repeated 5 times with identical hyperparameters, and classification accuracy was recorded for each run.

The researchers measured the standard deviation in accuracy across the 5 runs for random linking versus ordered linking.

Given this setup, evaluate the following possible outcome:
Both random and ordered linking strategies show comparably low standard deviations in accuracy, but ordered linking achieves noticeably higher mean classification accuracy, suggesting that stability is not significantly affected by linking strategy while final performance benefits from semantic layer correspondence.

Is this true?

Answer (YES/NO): NO